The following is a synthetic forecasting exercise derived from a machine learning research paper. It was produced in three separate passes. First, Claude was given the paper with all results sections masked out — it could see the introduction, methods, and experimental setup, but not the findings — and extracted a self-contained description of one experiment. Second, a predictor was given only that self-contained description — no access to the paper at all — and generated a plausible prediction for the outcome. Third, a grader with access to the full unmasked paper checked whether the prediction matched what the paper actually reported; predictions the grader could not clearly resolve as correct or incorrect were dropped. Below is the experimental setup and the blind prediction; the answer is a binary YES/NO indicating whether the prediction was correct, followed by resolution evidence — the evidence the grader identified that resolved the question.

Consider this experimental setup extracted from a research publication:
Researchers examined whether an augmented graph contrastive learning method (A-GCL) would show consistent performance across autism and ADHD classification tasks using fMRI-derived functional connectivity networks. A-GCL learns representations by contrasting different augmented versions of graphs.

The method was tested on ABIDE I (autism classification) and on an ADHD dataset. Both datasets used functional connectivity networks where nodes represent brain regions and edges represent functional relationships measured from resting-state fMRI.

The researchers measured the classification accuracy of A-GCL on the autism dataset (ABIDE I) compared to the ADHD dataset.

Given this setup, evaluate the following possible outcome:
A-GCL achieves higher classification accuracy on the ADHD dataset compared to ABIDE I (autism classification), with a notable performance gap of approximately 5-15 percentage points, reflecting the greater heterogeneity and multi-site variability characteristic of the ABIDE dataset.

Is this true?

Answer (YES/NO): NO